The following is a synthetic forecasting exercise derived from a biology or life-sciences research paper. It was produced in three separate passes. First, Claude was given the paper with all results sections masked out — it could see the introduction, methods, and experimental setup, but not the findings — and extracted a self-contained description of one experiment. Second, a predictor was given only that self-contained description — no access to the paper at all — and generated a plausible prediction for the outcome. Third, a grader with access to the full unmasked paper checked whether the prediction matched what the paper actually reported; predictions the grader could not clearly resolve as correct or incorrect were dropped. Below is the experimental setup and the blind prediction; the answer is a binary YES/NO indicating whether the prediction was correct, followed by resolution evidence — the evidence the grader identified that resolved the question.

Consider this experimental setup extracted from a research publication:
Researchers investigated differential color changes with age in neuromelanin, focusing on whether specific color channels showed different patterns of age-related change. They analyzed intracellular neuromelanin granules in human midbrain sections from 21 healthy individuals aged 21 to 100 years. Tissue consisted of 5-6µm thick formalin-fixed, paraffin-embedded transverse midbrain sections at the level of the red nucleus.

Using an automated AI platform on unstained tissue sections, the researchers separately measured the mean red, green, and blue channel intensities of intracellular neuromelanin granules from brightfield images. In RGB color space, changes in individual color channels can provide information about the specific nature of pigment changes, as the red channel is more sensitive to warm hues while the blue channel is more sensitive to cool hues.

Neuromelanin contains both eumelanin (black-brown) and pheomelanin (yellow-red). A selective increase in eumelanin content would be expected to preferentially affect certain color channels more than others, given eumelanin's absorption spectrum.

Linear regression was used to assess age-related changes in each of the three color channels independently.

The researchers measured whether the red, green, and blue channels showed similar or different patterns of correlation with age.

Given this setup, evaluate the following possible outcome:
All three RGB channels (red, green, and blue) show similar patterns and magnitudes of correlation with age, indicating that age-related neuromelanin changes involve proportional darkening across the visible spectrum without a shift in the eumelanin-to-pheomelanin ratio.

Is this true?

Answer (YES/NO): NO